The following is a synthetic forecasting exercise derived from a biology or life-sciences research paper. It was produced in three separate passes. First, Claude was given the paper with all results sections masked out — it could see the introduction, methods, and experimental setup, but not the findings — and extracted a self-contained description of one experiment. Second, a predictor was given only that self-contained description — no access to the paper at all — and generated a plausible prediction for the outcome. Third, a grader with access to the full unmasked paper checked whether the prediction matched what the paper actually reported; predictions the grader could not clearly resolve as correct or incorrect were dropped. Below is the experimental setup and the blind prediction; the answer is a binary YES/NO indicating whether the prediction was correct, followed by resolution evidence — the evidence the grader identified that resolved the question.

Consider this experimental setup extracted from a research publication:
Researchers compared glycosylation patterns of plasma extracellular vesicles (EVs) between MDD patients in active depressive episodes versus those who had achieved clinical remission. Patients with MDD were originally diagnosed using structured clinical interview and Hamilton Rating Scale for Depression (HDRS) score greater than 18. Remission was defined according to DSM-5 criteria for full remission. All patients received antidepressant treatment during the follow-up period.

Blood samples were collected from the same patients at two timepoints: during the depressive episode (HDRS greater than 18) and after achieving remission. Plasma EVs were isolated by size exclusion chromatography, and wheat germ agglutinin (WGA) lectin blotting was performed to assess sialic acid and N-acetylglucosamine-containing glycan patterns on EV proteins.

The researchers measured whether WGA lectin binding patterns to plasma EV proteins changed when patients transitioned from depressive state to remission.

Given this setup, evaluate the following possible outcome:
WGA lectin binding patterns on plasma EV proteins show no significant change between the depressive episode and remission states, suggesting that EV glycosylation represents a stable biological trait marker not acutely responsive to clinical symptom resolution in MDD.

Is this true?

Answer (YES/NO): NO